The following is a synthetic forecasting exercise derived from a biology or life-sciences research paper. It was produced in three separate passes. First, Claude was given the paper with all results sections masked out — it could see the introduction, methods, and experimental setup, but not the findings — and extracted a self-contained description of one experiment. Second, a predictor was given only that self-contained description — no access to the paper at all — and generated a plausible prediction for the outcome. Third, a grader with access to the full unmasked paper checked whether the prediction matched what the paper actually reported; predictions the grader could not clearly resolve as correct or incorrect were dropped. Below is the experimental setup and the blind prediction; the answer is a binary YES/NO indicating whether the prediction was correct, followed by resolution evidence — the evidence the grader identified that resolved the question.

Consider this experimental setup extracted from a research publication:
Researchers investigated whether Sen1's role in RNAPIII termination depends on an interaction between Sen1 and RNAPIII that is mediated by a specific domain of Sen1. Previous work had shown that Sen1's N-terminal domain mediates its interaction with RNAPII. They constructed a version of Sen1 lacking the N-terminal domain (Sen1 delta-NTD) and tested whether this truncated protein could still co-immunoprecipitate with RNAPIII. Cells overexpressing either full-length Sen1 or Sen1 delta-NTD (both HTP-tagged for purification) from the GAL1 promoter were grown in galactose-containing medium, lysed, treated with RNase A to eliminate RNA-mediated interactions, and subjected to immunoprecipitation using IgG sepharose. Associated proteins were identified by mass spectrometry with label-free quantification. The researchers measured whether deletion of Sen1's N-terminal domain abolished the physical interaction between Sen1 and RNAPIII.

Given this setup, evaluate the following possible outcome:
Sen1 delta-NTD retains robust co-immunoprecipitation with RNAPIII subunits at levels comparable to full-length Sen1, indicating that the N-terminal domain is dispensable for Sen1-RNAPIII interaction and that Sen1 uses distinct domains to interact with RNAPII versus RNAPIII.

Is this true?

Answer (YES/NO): NO